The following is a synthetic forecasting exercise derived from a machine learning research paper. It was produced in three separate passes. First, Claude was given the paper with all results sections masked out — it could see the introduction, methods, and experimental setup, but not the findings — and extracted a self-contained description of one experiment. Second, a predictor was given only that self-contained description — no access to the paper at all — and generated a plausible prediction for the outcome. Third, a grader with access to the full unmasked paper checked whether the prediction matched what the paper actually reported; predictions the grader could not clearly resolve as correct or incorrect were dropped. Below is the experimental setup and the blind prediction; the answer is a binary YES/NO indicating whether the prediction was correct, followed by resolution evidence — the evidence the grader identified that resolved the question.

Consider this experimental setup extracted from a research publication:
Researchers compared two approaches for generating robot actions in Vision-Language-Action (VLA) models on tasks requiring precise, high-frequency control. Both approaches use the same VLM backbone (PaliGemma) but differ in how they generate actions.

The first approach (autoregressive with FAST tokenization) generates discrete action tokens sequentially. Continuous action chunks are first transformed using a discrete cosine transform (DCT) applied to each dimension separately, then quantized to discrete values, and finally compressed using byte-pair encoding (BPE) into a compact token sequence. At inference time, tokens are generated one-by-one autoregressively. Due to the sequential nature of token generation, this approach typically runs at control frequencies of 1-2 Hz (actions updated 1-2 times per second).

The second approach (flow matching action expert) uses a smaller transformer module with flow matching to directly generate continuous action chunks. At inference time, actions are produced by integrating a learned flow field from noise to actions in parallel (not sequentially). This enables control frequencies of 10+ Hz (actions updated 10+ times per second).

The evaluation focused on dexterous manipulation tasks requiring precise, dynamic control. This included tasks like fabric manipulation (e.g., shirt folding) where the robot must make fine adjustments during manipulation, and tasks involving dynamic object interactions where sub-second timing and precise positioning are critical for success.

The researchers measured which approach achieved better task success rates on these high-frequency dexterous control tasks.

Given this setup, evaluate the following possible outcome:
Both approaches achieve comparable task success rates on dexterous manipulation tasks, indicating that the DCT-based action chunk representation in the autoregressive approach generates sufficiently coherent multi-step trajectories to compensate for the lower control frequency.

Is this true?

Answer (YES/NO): NO